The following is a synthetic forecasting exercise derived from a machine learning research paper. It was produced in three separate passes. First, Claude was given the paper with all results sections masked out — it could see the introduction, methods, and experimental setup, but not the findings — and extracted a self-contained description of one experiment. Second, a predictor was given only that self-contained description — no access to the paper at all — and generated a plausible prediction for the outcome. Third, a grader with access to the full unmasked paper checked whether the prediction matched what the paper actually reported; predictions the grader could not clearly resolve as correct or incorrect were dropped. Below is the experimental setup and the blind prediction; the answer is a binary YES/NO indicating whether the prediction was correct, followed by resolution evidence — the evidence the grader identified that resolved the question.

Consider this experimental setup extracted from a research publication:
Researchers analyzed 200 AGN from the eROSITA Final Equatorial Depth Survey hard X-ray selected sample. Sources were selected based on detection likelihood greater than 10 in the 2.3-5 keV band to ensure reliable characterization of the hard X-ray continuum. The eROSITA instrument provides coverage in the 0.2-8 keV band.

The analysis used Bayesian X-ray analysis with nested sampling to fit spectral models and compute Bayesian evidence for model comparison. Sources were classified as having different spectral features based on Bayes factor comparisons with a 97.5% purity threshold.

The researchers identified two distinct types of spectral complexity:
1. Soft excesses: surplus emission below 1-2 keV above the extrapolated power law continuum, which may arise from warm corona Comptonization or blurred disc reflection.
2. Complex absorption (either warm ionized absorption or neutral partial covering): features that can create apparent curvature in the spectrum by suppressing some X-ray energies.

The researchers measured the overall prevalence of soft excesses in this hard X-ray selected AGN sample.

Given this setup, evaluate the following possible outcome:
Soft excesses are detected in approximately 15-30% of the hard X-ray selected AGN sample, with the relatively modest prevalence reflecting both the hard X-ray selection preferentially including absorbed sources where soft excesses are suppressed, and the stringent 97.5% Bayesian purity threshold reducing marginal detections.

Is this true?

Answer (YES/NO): NO